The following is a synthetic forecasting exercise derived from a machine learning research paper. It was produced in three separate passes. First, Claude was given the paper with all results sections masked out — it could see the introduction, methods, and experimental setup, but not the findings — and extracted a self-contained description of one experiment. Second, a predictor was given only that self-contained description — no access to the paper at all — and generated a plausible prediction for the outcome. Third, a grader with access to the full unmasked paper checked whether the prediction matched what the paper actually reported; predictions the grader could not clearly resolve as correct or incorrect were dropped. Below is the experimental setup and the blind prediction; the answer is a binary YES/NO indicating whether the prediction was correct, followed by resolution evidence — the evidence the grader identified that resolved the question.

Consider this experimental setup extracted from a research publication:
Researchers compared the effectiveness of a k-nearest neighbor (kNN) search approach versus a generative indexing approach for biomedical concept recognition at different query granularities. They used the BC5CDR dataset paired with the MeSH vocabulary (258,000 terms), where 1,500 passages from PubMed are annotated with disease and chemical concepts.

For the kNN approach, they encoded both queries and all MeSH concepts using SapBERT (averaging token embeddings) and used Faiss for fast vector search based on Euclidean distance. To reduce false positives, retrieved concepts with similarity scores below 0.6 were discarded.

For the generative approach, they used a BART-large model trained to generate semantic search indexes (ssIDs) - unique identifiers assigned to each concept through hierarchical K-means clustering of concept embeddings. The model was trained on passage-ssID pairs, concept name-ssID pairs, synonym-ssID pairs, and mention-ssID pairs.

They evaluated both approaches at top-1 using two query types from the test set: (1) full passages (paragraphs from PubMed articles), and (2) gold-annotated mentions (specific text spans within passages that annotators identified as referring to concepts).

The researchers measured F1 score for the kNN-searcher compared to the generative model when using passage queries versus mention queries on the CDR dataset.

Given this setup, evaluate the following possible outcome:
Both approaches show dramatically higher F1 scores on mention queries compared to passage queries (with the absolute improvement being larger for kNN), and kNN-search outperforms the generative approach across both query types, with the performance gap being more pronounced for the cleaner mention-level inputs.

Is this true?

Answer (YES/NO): NO